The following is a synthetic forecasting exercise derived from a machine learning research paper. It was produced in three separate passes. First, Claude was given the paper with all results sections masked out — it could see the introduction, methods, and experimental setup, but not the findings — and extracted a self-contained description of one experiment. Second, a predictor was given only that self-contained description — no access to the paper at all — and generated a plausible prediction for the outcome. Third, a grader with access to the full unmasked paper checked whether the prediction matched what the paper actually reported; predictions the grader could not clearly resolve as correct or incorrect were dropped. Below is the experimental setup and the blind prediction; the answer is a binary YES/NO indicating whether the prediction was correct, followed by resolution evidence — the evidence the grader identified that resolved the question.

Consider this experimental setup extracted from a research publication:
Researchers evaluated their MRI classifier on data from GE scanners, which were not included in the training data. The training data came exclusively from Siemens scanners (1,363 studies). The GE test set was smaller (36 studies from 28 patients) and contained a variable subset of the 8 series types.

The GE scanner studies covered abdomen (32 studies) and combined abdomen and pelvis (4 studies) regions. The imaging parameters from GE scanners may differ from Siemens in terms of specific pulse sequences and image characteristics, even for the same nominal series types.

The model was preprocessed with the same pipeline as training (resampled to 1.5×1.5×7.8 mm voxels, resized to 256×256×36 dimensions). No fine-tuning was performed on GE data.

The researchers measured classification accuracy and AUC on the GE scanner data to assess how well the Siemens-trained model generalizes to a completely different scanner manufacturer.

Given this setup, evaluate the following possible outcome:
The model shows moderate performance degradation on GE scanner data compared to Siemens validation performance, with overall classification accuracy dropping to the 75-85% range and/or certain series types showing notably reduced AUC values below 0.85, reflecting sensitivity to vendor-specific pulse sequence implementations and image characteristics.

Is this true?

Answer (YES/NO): NO